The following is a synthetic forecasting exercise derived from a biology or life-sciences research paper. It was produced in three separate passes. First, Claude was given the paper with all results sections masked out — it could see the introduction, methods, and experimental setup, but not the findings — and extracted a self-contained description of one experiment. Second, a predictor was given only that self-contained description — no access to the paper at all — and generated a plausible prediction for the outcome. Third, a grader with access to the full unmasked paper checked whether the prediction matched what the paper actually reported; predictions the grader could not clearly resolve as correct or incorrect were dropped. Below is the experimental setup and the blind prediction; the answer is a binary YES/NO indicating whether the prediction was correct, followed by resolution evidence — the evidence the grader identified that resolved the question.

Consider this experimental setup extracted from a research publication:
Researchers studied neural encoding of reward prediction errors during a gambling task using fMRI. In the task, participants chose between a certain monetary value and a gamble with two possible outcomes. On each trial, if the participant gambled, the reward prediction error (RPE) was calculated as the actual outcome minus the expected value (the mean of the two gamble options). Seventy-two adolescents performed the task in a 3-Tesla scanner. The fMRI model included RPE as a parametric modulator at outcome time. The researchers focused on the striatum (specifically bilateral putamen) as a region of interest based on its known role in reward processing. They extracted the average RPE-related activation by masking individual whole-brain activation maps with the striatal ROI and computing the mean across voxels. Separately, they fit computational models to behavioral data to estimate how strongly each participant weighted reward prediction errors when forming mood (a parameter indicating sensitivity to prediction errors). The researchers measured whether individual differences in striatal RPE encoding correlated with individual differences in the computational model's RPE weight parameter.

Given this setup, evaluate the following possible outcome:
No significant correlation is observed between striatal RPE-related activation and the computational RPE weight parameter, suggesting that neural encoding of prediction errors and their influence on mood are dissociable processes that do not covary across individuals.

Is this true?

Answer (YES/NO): YES